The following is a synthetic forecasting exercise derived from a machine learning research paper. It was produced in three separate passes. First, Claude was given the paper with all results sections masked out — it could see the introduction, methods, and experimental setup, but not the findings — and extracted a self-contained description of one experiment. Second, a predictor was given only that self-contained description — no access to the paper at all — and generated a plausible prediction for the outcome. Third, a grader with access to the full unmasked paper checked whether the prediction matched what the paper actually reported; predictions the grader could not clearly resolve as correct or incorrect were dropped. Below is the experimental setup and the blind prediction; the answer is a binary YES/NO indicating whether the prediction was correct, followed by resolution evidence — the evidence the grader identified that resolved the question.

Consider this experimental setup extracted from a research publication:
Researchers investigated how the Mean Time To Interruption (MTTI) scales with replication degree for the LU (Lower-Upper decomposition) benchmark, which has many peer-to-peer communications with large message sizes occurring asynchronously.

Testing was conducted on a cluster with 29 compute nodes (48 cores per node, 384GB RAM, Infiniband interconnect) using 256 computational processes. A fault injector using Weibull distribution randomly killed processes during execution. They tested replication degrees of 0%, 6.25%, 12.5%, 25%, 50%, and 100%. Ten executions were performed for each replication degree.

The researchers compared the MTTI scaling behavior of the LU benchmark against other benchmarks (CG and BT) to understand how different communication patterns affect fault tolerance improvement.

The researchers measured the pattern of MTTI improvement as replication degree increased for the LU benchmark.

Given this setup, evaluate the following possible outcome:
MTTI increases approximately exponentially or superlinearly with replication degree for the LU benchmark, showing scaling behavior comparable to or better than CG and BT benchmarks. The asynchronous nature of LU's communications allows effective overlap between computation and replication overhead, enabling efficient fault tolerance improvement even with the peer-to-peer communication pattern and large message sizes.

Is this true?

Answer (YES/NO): NO